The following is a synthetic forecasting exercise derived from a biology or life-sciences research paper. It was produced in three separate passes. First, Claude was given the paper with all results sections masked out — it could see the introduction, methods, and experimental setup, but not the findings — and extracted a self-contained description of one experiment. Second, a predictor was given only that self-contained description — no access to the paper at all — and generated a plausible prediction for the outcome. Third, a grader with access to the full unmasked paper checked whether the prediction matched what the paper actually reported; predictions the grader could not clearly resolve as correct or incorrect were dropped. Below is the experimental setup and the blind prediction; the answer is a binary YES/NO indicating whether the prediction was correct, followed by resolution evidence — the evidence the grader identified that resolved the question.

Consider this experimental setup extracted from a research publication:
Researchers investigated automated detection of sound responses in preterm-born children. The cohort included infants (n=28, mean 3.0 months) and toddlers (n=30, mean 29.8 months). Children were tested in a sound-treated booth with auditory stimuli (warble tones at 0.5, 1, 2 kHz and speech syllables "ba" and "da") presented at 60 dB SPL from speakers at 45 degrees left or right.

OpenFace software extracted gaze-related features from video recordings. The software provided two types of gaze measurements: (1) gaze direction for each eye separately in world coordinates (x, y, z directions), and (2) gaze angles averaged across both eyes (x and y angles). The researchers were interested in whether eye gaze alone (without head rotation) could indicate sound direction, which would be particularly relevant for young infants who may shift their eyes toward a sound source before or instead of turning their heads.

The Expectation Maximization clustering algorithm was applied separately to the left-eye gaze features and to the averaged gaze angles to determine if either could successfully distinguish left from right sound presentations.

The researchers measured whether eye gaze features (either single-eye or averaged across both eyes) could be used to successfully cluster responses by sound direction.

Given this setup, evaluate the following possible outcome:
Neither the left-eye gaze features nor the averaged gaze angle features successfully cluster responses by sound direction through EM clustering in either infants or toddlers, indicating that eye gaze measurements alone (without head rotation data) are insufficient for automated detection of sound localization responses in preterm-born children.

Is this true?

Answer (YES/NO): NO